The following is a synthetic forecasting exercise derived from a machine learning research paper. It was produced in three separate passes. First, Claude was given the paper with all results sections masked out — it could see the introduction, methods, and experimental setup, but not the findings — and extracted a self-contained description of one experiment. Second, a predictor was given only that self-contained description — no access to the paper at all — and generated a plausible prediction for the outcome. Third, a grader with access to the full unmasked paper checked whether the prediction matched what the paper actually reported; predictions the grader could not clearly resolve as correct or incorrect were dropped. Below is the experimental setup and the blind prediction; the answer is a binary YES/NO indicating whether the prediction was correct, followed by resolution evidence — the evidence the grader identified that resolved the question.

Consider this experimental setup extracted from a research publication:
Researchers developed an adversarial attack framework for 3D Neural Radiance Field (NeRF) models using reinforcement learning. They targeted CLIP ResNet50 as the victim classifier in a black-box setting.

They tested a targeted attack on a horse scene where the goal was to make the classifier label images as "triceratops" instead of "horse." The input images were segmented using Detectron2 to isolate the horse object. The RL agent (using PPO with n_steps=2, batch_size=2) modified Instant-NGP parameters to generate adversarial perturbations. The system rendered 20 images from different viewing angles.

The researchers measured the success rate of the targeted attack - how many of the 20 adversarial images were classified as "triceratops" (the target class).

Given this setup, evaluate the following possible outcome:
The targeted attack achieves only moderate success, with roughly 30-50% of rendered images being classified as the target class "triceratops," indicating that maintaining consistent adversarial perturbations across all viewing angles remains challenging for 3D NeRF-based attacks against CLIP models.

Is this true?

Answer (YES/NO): YES